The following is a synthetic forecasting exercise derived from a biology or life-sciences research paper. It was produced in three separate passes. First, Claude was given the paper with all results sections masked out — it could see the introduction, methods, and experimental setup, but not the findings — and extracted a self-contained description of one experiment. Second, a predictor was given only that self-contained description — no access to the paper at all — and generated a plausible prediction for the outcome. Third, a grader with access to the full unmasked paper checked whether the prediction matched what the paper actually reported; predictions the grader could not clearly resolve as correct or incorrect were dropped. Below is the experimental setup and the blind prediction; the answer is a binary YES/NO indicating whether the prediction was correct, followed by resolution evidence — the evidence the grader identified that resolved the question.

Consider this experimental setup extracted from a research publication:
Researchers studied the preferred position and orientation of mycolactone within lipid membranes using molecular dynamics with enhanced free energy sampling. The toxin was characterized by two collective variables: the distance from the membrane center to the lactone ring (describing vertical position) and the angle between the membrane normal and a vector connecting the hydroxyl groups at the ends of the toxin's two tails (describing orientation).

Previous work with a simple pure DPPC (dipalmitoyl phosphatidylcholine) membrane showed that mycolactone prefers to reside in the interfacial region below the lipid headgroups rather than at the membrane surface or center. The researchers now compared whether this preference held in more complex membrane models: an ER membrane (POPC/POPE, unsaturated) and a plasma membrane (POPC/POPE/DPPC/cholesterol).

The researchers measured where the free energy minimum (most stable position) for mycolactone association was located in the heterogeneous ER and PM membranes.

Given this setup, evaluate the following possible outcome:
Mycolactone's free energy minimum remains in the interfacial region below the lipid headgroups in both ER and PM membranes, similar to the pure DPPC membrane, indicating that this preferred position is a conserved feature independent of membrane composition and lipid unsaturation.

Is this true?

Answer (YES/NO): YES